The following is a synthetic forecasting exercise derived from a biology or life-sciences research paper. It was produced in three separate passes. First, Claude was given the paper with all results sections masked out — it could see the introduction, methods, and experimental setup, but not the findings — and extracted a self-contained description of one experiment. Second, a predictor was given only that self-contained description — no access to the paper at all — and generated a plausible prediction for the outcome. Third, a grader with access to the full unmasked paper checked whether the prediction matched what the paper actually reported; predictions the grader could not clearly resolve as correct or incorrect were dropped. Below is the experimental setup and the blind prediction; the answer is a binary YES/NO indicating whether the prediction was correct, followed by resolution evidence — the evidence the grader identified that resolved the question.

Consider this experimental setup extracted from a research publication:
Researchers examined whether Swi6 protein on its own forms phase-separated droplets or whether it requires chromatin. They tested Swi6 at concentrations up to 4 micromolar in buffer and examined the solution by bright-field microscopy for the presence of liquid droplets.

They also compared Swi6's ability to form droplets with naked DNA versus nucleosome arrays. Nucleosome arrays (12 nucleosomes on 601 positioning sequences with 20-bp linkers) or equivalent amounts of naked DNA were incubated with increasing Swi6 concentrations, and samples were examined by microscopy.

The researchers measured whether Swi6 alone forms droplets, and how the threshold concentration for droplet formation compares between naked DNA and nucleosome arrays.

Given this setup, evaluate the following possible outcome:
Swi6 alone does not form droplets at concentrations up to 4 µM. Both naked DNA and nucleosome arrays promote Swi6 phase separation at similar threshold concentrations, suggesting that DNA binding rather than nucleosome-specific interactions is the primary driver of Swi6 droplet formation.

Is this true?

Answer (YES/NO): NO